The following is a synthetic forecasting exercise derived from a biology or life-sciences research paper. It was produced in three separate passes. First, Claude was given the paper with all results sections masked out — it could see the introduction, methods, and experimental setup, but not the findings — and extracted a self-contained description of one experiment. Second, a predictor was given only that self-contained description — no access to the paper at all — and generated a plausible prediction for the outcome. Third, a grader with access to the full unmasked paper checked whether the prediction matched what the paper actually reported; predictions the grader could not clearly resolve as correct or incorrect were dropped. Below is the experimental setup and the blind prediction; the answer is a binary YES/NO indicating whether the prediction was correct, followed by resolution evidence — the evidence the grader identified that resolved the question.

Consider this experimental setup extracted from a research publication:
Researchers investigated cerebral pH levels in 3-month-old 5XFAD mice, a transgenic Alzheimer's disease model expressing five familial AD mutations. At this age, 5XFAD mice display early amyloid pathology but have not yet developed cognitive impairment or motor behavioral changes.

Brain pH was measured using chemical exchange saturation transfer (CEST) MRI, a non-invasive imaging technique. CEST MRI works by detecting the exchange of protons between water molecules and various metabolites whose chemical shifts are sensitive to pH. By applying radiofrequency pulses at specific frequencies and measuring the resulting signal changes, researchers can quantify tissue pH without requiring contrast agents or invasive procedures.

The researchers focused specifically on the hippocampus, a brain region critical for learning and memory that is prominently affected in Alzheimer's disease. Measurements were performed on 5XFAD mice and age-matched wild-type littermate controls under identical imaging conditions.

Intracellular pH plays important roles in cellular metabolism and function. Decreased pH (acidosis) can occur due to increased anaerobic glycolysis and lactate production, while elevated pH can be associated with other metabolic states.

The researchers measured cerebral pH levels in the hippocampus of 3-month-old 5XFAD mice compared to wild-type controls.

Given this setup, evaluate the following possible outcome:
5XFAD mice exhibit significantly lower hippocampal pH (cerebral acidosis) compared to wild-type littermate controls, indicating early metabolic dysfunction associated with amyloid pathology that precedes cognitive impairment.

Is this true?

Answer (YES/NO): YES